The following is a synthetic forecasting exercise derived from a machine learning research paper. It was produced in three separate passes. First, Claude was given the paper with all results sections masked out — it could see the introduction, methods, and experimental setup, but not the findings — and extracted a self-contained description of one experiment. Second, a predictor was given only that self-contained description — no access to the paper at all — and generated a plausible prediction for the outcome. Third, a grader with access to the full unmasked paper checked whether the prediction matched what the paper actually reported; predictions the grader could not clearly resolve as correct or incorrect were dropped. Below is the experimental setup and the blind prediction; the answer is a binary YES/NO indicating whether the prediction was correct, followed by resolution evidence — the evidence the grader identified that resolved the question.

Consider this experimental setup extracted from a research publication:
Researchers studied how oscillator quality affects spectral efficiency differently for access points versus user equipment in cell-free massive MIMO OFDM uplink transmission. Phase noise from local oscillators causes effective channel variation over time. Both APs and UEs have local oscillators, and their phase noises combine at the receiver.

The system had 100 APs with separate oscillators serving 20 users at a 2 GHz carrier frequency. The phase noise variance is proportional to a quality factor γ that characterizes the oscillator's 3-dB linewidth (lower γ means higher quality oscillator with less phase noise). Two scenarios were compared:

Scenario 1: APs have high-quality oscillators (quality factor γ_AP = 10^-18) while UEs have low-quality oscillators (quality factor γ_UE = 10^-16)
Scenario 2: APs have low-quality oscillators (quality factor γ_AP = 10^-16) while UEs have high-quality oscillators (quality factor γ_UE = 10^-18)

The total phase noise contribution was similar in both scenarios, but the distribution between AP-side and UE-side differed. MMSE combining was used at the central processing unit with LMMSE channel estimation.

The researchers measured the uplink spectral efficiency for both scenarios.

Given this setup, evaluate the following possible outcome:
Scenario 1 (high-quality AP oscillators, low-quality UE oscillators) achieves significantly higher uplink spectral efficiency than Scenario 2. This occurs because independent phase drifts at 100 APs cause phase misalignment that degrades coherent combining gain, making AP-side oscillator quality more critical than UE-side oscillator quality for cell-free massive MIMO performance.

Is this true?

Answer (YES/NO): NO